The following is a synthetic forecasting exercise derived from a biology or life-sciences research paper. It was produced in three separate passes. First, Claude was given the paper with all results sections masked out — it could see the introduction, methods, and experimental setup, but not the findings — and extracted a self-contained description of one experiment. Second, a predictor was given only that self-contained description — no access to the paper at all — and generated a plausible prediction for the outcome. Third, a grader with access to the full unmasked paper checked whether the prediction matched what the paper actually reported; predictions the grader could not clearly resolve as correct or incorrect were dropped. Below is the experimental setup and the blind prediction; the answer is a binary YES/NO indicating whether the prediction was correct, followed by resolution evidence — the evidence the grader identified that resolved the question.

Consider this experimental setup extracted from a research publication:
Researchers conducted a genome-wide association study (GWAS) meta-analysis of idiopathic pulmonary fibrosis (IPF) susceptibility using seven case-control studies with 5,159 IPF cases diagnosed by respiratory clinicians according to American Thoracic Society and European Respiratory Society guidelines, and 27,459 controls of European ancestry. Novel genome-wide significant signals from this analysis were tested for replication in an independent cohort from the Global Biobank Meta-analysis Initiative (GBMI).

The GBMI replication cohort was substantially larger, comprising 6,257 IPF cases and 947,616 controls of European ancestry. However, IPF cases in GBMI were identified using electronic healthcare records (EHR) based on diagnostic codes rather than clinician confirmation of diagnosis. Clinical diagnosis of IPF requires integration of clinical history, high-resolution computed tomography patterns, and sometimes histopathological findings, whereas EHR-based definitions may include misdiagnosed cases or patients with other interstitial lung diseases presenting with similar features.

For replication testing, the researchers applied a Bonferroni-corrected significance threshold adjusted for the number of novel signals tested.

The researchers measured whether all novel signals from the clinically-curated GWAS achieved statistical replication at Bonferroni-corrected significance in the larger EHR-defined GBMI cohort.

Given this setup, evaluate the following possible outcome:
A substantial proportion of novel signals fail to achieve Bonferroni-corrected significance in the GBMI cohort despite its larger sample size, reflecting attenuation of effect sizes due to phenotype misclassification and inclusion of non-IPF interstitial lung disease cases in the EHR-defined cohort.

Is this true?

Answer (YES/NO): NO